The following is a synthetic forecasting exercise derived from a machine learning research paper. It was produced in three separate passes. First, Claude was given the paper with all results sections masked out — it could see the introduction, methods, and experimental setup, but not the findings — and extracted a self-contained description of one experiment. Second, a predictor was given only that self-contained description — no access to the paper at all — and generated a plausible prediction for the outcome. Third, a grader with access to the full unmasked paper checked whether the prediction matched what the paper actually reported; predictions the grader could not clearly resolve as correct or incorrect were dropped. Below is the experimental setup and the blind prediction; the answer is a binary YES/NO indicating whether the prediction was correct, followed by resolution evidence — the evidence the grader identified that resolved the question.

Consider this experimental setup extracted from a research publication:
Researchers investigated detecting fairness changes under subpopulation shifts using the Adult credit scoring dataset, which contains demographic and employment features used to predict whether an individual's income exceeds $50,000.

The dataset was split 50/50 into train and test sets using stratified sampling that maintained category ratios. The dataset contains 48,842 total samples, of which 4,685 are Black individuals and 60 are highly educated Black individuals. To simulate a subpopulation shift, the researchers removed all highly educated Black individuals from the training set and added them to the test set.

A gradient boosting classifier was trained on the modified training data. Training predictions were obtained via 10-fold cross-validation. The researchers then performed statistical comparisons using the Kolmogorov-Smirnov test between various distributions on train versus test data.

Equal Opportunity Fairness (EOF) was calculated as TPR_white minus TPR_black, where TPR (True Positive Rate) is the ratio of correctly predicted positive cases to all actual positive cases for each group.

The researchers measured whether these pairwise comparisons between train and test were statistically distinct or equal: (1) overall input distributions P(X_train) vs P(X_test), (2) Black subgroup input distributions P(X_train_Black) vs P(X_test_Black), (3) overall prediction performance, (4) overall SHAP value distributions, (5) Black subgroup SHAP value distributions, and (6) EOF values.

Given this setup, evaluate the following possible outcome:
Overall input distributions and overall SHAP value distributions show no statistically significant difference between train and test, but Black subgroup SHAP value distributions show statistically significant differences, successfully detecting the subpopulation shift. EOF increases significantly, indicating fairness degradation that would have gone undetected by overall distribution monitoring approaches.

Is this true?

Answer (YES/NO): NO